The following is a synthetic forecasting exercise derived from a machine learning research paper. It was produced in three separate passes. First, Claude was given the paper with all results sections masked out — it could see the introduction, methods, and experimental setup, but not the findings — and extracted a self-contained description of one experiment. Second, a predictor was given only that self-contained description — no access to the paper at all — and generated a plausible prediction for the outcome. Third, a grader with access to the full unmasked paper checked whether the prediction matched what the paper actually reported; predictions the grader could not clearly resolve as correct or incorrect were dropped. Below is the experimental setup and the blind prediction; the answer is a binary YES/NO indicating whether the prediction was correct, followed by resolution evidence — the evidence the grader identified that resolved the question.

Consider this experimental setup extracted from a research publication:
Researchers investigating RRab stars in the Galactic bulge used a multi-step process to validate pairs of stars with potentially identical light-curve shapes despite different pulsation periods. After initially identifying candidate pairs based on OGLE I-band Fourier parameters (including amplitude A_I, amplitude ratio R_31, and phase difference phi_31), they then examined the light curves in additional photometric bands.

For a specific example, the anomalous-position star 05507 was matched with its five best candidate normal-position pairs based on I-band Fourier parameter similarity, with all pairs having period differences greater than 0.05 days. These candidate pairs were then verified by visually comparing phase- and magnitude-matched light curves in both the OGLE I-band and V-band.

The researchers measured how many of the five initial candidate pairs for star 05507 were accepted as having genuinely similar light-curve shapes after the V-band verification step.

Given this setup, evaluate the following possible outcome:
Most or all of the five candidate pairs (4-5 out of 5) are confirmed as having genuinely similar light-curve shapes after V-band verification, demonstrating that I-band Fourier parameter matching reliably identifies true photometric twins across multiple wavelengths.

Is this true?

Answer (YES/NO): NO